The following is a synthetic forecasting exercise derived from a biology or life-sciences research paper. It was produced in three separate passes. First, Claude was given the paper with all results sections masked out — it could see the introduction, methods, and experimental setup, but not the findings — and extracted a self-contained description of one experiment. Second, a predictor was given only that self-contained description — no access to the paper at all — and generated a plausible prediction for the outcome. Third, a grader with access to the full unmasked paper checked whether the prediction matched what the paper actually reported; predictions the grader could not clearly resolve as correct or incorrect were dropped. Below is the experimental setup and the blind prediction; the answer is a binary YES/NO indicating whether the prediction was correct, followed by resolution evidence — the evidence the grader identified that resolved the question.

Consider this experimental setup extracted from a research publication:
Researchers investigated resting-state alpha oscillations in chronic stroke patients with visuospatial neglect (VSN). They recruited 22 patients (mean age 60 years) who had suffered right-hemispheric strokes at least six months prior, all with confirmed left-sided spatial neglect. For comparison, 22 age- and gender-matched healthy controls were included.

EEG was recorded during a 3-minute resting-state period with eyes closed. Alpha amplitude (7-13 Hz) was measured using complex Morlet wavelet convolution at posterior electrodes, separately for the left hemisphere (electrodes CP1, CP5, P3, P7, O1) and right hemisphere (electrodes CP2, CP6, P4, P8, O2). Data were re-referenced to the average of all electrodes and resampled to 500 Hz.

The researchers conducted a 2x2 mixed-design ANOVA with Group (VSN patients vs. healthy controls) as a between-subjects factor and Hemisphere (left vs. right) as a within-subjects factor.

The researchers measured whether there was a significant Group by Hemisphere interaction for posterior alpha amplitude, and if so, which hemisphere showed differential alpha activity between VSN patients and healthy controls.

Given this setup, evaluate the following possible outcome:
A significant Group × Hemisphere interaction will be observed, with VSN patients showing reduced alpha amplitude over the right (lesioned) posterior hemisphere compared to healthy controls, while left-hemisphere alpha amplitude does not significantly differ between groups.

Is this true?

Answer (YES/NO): NO